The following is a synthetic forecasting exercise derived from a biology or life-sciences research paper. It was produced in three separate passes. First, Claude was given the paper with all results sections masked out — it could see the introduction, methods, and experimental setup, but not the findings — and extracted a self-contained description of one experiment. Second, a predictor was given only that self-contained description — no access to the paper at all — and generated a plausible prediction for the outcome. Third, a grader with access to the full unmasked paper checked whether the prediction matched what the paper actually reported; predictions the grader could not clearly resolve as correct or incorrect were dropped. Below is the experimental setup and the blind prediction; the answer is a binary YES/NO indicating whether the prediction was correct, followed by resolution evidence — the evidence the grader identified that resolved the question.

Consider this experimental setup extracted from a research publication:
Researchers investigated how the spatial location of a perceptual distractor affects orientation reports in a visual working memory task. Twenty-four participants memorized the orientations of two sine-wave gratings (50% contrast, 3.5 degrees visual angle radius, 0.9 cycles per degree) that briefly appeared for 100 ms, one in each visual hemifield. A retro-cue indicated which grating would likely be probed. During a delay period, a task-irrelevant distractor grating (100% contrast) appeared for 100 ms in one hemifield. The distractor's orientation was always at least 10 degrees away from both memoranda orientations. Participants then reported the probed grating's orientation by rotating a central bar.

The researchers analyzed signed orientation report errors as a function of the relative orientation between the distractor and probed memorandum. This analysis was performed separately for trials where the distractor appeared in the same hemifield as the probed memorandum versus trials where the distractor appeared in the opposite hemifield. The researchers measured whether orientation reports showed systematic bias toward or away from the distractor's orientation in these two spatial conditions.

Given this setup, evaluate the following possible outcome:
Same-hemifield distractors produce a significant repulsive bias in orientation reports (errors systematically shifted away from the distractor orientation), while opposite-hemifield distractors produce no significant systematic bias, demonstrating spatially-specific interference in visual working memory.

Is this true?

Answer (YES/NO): NO